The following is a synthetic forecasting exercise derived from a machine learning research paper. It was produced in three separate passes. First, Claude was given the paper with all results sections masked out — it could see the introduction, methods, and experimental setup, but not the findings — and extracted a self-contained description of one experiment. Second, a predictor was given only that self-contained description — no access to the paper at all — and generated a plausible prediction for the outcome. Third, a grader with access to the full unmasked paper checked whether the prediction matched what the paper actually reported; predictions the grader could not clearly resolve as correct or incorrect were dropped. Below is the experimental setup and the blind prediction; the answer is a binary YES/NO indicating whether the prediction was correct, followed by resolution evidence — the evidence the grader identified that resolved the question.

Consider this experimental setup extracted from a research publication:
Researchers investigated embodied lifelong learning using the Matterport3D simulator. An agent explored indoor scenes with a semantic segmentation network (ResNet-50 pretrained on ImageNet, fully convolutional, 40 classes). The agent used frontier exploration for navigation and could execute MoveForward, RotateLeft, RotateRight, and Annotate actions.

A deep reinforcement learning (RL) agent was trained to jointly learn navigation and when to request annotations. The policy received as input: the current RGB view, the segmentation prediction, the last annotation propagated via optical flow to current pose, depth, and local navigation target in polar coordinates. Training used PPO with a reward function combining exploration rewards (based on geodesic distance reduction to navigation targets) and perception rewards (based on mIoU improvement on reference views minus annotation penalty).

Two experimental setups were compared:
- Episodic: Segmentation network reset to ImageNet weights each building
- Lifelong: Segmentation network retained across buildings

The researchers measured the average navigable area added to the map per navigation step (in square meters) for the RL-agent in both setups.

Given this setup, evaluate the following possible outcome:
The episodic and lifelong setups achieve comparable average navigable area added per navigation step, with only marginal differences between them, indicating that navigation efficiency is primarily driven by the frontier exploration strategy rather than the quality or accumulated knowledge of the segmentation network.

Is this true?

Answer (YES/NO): NO